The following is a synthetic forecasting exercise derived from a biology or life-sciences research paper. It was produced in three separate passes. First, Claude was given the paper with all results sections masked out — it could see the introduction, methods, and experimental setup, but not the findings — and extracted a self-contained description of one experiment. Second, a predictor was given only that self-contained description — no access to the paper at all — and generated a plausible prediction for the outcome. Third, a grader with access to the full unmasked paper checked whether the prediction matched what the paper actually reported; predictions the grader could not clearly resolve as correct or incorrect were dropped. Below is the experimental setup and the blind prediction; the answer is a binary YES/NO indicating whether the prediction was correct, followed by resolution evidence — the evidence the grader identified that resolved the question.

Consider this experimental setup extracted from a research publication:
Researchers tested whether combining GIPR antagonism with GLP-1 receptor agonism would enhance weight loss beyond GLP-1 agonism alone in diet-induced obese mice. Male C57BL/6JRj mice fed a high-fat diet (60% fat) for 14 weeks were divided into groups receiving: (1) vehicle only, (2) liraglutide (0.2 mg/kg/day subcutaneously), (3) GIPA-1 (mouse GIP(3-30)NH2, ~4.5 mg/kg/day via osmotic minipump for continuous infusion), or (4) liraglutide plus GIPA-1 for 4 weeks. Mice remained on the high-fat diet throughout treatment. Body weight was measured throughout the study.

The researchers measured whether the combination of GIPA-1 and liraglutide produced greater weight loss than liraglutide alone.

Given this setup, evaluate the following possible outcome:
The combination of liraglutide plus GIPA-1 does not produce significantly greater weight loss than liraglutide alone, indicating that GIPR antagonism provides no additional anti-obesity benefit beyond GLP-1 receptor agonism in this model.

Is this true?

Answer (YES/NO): YES